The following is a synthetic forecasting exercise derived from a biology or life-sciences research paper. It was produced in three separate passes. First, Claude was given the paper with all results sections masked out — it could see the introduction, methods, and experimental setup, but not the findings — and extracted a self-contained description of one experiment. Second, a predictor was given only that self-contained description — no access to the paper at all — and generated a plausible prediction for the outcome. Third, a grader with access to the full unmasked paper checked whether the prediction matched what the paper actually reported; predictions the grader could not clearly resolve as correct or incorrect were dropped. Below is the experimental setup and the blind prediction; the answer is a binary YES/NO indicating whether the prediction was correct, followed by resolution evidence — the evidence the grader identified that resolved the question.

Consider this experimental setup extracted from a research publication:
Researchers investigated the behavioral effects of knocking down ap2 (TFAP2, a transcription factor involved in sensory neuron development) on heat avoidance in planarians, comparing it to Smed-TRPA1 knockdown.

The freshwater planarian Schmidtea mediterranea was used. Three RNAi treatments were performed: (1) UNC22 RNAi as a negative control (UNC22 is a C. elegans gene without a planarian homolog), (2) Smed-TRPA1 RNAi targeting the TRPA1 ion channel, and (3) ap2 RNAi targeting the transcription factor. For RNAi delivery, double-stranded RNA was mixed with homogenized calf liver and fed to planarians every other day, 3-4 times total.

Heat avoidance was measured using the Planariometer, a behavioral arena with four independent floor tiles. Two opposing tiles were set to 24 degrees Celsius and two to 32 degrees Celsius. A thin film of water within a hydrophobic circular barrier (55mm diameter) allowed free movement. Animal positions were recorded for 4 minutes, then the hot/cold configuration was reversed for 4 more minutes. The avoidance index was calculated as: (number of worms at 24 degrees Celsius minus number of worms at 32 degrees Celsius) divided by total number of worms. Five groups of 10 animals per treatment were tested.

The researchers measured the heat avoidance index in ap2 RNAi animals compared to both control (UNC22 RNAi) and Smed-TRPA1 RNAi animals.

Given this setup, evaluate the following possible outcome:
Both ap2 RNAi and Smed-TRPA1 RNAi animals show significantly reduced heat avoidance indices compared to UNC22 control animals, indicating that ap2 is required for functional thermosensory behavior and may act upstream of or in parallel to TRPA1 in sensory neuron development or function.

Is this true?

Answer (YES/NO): NO